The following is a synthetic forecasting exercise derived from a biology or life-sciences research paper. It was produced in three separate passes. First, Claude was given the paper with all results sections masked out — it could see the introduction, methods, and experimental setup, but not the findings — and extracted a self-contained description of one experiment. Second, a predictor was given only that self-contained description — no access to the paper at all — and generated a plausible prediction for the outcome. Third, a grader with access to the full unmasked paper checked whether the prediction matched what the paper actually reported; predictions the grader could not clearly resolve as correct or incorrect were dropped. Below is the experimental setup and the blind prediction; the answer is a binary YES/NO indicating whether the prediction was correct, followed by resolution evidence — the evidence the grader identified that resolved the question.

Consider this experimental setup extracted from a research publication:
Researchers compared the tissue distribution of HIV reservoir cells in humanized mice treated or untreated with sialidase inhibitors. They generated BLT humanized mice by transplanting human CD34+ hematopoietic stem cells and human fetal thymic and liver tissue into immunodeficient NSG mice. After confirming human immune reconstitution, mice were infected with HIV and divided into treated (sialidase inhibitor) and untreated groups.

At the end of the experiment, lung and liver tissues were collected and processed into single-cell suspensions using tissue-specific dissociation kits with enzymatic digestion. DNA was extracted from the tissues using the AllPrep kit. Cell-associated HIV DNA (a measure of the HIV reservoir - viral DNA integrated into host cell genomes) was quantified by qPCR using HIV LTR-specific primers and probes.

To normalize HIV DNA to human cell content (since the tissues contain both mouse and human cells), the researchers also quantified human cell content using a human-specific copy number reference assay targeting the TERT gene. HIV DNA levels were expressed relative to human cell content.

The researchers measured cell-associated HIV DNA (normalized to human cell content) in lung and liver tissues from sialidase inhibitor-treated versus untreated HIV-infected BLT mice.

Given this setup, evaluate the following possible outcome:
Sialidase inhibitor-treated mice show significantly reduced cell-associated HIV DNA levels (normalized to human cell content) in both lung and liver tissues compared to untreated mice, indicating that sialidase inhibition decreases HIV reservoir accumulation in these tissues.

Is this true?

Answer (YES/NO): YES